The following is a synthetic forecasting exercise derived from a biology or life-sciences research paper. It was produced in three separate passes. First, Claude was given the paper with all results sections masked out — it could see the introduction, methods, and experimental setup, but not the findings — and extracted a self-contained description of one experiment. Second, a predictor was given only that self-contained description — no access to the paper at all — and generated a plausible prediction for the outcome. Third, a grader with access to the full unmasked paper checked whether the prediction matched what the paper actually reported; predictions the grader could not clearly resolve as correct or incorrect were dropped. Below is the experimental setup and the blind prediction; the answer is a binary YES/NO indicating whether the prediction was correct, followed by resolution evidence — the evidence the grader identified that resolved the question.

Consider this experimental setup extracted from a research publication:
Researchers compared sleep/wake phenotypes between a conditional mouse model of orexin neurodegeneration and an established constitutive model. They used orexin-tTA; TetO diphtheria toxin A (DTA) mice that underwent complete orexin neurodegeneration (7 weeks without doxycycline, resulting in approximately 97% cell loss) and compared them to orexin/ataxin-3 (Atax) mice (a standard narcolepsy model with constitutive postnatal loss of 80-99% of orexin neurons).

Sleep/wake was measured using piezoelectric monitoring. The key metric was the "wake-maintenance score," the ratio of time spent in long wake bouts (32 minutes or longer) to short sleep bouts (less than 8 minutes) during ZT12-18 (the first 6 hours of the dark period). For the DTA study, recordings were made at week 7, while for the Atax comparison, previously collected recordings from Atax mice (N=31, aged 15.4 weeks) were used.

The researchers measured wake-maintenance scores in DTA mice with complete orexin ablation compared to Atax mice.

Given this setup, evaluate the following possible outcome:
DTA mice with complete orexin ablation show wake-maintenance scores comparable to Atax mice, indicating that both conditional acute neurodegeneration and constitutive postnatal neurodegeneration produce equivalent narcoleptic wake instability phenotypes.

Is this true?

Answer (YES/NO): YES